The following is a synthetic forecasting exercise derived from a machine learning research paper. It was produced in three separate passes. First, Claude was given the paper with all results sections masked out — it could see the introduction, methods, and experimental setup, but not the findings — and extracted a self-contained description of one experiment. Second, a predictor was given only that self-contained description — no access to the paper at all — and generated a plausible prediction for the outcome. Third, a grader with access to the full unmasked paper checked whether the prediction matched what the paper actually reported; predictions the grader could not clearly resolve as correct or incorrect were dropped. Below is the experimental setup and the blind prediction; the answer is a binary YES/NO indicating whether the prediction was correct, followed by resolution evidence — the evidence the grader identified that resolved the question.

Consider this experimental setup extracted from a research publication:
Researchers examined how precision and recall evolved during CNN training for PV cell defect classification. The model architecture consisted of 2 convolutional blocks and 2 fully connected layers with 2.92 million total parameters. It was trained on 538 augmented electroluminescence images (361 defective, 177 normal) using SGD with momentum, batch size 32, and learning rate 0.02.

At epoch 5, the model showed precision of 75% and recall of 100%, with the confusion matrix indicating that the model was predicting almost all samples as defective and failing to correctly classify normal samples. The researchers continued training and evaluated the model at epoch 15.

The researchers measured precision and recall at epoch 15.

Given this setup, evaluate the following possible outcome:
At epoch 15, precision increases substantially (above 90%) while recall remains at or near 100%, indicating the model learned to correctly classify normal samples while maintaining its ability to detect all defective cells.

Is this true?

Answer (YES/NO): NO